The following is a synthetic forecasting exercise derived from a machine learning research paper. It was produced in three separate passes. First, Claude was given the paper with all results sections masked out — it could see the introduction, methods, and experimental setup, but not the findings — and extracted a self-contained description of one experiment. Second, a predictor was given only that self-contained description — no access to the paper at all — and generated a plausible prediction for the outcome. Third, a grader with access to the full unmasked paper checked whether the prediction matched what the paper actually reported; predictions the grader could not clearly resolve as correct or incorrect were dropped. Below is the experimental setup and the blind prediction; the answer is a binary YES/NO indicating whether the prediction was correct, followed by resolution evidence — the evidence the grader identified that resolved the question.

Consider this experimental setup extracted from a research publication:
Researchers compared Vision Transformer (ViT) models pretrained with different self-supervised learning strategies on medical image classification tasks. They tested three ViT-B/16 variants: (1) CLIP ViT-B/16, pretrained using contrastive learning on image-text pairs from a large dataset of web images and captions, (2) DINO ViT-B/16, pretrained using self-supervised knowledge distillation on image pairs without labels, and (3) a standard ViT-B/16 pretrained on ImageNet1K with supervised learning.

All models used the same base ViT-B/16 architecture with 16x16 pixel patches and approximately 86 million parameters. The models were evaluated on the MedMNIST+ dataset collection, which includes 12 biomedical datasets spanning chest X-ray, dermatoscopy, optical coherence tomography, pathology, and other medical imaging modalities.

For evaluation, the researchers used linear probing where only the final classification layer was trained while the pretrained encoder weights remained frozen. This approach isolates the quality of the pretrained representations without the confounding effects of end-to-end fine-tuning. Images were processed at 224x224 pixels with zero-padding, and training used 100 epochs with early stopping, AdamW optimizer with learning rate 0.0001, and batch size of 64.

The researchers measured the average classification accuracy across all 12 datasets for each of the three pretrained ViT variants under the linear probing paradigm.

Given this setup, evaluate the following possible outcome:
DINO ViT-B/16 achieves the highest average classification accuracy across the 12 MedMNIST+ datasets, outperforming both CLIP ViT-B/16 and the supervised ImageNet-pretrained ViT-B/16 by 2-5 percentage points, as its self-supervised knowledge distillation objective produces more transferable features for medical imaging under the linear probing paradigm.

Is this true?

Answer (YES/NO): NO